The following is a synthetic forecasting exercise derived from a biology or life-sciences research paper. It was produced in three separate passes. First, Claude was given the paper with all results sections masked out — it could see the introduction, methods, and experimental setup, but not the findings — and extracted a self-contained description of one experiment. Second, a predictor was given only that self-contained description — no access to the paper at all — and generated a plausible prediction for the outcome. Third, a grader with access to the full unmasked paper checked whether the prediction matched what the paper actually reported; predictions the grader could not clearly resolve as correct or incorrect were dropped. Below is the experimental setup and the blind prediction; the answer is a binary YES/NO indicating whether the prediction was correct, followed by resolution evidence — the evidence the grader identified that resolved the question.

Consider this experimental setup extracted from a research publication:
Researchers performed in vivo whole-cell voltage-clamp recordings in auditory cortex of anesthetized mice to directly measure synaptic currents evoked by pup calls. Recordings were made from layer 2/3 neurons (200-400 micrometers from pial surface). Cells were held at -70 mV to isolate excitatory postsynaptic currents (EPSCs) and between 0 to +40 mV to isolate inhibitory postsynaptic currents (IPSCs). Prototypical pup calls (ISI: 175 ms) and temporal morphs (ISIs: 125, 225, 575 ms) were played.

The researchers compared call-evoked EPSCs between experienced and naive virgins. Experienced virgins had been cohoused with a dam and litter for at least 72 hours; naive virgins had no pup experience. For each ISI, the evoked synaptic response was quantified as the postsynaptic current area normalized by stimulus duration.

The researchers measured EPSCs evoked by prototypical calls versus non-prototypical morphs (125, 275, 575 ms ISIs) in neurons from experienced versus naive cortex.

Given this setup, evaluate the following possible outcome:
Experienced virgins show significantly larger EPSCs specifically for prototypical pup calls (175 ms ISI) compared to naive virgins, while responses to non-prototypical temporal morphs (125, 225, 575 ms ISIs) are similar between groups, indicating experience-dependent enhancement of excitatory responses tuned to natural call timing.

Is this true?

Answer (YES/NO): NO